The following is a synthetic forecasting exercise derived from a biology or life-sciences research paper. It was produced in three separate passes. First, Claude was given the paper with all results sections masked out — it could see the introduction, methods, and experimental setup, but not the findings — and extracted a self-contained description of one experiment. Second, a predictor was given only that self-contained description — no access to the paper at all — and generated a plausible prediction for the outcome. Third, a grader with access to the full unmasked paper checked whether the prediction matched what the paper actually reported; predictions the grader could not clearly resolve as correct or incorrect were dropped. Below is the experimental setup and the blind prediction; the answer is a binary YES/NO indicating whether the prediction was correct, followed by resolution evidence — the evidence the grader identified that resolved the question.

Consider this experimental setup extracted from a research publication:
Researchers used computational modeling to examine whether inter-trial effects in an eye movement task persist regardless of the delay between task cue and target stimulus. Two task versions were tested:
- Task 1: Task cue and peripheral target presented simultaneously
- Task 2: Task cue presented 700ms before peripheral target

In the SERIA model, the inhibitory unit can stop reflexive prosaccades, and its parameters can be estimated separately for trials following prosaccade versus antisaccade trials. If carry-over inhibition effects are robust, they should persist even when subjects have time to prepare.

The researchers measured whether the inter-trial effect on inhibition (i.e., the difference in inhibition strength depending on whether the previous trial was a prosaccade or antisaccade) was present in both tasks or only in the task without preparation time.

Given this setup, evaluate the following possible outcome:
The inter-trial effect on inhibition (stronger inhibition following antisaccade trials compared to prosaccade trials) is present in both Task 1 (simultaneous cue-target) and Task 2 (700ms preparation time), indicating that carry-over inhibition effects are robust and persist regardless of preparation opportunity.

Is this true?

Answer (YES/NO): YES